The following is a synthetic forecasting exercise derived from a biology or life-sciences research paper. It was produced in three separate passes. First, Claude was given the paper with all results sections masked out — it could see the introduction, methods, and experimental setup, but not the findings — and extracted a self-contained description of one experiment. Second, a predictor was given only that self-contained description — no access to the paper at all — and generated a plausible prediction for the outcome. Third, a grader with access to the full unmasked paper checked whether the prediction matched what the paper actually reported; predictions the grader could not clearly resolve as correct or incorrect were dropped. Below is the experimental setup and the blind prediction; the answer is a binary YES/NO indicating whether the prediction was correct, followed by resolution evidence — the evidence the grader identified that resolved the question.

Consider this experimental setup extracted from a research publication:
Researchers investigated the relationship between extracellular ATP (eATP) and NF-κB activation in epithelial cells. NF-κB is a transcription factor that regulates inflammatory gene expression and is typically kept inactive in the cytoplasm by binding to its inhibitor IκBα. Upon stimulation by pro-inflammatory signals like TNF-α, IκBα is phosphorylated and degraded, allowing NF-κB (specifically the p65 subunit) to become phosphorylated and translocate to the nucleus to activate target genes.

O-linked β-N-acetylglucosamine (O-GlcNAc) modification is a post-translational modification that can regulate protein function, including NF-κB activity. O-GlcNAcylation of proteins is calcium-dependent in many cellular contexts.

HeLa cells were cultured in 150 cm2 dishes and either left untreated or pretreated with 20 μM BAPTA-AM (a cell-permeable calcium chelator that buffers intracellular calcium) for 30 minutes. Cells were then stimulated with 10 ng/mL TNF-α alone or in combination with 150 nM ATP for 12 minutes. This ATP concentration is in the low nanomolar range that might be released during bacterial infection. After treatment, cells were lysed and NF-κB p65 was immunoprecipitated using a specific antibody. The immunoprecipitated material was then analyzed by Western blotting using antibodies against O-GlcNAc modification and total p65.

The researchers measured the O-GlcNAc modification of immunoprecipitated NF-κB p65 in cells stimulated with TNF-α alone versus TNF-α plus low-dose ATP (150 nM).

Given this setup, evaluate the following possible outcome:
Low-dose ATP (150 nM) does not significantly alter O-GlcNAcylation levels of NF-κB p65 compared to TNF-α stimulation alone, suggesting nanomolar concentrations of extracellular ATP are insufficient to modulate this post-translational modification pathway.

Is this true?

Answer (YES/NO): NO